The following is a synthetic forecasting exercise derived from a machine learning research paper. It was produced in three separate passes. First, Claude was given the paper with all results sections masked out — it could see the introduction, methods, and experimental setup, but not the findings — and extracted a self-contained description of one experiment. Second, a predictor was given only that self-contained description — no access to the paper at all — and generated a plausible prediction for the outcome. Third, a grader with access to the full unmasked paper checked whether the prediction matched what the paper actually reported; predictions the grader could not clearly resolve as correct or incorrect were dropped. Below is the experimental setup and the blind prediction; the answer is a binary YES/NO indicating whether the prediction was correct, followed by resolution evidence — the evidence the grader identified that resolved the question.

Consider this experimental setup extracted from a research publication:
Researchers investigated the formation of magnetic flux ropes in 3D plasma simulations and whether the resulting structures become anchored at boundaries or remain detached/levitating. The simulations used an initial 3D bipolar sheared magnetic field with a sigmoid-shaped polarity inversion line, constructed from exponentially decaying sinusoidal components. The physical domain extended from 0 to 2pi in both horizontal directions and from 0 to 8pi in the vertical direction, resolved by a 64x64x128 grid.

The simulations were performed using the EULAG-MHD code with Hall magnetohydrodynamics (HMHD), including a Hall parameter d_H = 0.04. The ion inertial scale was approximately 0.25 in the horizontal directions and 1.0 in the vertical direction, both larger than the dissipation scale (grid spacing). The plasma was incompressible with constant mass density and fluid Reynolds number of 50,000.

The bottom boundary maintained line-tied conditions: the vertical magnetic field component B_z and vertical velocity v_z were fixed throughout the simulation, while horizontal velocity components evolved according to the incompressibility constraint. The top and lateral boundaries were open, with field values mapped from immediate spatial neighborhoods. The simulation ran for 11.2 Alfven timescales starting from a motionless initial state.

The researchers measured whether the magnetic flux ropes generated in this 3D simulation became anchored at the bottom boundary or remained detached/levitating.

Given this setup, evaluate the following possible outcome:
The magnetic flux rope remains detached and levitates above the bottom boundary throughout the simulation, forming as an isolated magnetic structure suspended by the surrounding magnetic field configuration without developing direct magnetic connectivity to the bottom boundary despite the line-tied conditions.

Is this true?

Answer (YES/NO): NO